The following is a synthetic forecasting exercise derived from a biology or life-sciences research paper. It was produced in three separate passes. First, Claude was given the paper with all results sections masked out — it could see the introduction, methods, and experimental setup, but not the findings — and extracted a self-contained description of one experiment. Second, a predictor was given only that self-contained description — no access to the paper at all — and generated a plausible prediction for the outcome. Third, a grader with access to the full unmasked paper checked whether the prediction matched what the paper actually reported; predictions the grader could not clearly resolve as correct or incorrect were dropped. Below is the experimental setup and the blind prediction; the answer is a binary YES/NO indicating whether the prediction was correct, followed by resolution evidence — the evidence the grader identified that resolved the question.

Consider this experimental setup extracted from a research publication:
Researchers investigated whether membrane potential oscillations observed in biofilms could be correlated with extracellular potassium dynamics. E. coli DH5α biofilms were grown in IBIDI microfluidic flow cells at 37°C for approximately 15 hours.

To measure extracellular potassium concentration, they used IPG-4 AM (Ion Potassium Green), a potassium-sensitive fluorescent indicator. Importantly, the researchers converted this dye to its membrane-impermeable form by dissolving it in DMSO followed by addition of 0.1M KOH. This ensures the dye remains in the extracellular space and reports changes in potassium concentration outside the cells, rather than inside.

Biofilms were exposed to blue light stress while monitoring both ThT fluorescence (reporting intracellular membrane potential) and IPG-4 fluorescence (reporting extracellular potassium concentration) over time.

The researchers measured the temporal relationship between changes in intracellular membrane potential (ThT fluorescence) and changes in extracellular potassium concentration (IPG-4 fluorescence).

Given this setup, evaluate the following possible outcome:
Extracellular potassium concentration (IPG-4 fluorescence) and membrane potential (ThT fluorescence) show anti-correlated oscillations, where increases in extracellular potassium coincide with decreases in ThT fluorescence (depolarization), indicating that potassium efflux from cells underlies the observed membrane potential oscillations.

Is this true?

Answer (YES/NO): NO